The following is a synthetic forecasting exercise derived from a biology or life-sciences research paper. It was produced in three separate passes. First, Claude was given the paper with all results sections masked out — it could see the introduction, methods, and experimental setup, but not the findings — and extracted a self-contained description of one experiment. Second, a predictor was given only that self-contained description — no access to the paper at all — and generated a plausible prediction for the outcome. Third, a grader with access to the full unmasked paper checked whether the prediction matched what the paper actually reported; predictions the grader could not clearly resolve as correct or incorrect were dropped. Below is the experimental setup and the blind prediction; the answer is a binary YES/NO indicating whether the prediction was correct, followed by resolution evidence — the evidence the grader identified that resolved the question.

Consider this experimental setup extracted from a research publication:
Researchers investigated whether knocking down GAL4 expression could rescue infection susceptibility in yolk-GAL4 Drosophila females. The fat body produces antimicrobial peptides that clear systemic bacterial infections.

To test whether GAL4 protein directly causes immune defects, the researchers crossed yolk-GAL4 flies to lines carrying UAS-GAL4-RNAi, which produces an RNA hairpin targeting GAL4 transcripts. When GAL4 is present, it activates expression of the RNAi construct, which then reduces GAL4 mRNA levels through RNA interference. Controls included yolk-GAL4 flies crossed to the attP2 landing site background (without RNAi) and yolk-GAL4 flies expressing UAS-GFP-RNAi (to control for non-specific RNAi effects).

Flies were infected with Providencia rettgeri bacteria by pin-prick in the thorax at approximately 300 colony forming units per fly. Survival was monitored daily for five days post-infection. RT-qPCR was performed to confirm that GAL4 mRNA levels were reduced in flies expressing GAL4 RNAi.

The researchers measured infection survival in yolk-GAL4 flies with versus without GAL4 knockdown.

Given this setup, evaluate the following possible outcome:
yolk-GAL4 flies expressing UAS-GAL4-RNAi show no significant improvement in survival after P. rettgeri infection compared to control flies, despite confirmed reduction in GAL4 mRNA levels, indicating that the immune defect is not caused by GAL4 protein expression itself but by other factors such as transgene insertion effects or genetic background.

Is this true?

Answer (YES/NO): NO